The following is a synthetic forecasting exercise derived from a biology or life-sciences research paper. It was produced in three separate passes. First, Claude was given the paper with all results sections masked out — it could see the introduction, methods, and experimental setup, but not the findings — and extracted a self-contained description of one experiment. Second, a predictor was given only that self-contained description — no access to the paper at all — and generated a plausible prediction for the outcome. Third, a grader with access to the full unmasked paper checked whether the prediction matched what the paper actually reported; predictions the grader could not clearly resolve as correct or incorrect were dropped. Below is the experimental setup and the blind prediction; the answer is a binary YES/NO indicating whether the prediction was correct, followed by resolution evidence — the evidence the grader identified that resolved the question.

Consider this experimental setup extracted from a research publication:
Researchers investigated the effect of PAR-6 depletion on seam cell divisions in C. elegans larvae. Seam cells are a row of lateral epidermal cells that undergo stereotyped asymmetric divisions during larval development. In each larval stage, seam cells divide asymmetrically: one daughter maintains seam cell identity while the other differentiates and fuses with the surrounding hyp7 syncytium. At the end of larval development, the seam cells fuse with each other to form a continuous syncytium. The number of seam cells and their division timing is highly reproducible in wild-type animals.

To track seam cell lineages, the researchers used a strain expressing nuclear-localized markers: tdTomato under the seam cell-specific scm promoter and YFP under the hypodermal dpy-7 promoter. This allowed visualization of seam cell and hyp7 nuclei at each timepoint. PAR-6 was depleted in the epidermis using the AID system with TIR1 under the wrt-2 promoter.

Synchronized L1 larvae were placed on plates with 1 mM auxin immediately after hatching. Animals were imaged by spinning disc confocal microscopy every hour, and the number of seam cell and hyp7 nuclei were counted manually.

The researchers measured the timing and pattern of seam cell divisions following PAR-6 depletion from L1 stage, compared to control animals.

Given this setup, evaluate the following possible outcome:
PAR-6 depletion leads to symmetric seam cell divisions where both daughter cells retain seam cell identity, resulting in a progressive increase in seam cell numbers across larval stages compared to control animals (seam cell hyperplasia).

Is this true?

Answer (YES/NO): NO